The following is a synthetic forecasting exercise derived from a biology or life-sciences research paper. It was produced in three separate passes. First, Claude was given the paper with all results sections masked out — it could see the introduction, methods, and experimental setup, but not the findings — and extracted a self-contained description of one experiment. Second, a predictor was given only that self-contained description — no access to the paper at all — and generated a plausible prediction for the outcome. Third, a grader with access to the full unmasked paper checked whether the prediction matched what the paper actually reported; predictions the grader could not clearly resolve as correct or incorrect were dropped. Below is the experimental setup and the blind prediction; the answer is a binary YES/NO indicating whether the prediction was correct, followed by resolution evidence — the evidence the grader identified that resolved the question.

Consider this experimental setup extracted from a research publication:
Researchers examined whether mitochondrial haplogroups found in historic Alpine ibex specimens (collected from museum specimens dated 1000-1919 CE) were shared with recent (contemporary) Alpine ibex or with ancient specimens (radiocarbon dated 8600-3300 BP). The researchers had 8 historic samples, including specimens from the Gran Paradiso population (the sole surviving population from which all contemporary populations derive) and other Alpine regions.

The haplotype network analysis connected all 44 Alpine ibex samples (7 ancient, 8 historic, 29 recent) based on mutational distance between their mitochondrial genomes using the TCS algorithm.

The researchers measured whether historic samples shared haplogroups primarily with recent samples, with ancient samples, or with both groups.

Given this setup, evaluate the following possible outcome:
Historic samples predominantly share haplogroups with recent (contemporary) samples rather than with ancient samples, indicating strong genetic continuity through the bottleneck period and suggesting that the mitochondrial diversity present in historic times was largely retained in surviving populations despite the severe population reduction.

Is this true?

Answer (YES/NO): NO